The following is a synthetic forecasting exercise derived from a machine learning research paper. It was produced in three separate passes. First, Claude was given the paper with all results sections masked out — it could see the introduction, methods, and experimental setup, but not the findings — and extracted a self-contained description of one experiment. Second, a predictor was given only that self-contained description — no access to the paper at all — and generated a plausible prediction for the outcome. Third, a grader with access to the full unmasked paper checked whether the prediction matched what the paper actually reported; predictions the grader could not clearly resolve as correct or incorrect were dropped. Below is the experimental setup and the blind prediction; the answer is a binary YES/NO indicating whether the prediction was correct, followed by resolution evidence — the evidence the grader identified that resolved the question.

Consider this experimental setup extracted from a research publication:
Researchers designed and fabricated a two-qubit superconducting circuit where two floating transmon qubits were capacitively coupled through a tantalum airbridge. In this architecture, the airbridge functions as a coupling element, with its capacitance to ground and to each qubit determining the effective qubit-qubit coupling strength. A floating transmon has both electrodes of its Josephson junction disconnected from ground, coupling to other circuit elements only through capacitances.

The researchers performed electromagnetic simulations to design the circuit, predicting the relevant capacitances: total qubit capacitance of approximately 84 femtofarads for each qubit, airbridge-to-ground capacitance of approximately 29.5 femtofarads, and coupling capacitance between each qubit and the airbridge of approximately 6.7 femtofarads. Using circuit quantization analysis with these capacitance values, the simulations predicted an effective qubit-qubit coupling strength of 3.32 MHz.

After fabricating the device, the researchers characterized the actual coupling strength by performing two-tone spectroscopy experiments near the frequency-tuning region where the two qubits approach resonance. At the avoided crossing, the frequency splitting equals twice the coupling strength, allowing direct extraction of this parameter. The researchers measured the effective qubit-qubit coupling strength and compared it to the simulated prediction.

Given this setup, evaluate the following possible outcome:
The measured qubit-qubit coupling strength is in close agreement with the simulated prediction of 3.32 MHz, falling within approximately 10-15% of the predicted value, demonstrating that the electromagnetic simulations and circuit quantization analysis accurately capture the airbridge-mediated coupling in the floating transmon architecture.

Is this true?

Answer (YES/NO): NO